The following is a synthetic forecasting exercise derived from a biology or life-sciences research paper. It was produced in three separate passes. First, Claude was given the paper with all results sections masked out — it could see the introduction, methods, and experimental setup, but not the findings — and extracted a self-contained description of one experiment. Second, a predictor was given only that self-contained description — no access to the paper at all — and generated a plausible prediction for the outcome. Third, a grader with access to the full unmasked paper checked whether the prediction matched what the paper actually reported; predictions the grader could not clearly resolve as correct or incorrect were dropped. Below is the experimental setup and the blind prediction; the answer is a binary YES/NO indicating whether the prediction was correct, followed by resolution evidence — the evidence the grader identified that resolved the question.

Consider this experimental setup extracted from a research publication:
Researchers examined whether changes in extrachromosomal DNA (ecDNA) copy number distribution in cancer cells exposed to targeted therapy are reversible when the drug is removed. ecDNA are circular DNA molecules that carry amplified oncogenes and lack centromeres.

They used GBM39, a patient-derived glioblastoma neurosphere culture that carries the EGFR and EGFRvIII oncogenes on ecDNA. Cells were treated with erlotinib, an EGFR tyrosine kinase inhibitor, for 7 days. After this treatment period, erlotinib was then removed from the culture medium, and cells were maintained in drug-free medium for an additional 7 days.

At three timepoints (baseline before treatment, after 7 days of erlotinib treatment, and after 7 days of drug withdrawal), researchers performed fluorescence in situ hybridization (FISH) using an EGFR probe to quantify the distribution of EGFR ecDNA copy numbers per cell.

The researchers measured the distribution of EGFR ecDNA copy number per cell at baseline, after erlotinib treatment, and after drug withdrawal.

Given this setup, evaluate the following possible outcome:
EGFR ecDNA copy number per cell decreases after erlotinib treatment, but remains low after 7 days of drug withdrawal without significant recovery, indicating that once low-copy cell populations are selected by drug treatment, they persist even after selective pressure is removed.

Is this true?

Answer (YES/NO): NO